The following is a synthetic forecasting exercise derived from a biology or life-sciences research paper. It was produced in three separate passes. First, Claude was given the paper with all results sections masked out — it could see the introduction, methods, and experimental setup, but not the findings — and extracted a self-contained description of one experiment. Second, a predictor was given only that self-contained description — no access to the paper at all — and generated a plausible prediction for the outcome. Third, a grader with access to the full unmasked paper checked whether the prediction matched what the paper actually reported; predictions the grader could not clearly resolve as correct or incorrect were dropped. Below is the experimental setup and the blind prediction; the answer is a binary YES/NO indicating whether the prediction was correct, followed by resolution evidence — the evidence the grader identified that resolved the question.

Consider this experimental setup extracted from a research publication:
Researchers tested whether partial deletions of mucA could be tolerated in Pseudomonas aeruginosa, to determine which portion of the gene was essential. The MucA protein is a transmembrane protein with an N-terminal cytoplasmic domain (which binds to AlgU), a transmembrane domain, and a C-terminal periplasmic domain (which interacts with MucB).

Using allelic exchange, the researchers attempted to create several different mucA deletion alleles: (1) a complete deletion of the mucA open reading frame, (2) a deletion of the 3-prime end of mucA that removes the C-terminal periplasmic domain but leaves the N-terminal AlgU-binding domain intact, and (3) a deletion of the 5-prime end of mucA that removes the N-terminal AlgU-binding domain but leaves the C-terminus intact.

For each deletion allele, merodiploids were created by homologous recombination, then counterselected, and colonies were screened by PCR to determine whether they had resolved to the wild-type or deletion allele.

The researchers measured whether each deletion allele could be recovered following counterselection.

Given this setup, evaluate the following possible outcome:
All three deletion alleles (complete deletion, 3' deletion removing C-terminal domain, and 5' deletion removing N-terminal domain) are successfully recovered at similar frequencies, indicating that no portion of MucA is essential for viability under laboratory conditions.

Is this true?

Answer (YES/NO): NO